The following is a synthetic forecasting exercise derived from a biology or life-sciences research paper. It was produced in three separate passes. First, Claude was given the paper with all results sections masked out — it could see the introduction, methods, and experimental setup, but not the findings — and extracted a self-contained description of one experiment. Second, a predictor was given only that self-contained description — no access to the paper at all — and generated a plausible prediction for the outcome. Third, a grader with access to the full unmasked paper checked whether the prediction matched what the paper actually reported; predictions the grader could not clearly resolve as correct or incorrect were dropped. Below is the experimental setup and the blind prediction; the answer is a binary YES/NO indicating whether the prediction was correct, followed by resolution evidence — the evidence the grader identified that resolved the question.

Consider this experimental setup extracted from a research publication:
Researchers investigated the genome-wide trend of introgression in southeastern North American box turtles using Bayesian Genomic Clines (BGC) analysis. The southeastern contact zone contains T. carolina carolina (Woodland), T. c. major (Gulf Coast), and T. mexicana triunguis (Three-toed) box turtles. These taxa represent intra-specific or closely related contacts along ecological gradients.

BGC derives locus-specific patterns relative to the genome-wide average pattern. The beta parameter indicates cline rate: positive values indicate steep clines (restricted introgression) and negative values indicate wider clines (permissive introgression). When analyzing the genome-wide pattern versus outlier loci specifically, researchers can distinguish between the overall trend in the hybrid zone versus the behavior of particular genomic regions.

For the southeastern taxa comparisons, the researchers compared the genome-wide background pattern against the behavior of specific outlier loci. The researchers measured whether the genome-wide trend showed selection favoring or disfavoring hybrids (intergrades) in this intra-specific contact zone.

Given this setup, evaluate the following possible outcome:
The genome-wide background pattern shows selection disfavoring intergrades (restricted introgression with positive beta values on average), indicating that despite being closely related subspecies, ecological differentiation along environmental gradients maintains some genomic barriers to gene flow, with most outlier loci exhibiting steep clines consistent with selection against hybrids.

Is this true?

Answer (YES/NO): NO